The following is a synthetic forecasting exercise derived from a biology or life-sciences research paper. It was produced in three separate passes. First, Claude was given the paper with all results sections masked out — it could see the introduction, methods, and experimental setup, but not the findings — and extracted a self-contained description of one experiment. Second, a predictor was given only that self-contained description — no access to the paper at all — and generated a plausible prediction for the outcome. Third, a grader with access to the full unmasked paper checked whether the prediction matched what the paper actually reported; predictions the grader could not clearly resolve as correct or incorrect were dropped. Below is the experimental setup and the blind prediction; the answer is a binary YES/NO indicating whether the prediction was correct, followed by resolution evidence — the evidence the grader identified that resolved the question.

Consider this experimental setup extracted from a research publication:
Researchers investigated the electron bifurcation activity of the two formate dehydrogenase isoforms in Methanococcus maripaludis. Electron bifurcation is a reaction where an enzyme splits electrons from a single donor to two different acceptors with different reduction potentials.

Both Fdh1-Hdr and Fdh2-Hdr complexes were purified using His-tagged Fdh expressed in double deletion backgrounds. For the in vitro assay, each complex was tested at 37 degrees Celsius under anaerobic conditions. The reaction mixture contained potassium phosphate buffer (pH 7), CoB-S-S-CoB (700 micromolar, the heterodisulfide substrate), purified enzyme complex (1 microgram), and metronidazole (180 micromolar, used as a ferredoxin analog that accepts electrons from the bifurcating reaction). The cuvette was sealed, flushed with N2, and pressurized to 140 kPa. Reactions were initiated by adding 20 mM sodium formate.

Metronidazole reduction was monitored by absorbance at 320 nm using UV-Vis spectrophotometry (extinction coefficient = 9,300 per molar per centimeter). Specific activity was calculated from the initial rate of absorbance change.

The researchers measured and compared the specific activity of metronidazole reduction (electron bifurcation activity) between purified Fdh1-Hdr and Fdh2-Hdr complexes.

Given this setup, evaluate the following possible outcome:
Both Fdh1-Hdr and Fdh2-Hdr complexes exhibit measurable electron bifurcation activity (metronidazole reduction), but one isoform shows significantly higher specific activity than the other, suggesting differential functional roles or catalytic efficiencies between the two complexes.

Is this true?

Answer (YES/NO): NO